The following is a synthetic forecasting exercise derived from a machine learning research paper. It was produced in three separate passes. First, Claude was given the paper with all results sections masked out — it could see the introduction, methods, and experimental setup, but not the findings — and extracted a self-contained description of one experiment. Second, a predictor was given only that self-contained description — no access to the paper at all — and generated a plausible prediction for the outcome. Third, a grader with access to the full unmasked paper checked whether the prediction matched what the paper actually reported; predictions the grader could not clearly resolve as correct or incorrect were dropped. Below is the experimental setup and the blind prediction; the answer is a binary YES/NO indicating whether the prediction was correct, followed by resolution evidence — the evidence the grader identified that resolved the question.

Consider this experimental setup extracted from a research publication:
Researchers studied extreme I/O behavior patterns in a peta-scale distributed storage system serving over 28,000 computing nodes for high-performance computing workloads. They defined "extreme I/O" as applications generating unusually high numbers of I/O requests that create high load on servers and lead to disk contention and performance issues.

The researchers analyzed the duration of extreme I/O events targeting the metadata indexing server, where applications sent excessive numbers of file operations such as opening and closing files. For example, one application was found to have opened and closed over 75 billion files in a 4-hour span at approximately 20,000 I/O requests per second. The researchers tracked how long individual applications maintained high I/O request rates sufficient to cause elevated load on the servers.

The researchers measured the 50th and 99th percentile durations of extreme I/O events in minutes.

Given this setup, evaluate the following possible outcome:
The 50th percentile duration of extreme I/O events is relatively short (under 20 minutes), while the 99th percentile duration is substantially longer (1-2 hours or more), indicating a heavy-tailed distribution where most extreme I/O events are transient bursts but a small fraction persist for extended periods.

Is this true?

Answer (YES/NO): YES